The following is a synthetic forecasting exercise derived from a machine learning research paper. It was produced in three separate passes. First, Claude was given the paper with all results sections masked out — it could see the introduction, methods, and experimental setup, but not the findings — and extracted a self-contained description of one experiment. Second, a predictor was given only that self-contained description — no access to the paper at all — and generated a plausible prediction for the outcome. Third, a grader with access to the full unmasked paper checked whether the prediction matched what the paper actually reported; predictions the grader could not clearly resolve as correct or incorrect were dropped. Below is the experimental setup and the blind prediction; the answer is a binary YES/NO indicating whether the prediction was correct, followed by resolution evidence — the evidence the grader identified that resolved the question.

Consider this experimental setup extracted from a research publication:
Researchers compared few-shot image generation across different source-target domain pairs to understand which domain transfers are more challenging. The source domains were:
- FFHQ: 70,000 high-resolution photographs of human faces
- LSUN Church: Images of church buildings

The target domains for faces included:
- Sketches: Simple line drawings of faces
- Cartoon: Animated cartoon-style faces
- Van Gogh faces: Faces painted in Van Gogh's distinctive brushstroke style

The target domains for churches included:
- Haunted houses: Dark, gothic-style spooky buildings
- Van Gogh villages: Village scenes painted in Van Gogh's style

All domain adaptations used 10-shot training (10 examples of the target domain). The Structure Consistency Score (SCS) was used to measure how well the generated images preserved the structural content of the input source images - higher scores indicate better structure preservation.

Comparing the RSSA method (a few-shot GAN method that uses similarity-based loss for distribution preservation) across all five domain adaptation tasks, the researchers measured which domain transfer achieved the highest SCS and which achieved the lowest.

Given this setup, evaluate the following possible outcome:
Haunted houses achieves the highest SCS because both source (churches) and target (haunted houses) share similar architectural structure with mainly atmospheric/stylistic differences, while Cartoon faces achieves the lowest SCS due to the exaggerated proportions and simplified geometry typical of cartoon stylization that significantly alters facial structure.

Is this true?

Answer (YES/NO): NO